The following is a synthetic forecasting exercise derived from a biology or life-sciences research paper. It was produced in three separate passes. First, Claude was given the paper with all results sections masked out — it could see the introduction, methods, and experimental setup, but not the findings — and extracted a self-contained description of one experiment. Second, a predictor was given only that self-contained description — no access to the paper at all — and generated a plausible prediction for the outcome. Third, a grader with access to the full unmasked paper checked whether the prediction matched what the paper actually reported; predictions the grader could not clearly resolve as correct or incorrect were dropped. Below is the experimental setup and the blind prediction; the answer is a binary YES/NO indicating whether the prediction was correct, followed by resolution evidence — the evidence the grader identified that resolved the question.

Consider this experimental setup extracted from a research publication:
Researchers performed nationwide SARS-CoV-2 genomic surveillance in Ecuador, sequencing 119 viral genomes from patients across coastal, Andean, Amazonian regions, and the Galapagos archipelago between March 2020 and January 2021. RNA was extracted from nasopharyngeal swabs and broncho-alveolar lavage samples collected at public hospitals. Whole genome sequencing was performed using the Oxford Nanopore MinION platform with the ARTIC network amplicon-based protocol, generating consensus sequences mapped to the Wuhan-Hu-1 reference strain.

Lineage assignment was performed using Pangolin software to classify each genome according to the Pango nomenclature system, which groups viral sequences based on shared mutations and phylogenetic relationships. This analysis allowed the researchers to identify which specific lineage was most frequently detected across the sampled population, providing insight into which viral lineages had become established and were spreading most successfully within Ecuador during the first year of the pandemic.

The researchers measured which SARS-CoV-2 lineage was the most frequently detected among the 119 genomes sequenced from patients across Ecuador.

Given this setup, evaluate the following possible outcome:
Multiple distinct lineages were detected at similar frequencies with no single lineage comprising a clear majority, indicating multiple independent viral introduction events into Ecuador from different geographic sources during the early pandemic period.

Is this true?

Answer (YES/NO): YES